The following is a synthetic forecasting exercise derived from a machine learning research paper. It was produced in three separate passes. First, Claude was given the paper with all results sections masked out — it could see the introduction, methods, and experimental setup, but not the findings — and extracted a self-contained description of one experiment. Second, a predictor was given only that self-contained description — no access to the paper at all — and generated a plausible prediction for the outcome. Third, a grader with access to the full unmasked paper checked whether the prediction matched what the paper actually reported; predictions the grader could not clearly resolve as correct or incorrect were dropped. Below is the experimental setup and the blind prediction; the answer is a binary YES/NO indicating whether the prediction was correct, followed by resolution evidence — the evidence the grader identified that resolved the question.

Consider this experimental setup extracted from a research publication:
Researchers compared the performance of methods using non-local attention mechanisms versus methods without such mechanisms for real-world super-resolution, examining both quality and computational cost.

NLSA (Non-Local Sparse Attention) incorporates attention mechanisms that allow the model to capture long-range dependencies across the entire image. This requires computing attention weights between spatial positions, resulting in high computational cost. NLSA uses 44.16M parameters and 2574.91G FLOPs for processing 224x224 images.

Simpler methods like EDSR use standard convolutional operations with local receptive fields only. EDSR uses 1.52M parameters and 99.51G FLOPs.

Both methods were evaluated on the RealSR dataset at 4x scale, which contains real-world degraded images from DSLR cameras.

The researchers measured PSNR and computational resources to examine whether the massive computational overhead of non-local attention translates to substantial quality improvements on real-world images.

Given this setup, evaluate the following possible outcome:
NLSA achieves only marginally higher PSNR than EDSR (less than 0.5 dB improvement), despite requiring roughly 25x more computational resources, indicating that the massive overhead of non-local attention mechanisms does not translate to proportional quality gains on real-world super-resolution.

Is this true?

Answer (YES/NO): YES